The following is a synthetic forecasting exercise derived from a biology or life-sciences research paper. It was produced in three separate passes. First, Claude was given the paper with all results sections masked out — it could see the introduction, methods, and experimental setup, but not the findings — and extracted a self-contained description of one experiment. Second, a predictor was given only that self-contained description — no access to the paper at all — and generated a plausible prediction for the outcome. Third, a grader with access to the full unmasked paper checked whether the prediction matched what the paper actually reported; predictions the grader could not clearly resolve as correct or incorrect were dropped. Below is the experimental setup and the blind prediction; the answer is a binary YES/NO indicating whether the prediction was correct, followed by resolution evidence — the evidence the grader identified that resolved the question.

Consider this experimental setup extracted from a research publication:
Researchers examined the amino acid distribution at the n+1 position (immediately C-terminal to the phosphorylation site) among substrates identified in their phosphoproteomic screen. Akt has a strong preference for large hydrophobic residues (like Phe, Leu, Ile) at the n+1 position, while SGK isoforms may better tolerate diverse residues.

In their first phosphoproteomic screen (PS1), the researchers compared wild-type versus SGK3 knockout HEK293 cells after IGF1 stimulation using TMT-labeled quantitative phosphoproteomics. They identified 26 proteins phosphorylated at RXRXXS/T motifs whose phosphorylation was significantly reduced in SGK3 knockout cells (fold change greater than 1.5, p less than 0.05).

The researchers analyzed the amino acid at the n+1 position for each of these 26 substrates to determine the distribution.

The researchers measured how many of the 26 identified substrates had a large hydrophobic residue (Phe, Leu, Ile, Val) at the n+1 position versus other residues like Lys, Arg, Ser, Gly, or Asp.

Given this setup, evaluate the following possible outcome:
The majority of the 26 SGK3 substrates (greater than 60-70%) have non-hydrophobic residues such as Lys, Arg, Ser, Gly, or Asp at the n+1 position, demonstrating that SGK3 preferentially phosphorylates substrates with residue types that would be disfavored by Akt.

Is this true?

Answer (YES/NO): YES